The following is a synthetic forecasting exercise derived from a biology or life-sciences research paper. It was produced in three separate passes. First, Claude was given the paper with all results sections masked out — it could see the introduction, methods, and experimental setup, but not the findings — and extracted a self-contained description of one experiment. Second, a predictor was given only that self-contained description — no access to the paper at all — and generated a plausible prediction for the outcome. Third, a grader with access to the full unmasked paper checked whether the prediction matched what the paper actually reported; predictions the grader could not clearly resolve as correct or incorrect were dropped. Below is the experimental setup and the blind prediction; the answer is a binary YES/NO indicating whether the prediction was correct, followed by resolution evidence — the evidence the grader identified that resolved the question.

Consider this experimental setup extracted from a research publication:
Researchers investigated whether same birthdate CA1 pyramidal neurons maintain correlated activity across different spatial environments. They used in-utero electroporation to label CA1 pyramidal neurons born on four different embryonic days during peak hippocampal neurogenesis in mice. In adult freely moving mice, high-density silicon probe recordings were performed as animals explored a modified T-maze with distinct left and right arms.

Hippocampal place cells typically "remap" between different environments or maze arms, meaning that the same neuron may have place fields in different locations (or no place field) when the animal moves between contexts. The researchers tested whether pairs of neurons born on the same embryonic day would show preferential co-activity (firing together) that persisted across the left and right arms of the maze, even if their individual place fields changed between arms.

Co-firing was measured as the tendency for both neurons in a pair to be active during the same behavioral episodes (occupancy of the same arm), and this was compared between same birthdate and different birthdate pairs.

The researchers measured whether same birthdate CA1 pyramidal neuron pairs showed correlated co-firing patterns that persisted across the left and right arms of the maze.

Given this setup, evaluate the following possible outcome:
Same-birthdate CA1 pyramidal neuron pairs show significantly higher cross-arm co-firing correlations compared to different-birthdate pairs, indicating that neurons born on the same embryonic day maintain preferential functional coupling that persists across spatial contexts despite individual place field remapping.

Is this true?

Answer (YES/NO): YES